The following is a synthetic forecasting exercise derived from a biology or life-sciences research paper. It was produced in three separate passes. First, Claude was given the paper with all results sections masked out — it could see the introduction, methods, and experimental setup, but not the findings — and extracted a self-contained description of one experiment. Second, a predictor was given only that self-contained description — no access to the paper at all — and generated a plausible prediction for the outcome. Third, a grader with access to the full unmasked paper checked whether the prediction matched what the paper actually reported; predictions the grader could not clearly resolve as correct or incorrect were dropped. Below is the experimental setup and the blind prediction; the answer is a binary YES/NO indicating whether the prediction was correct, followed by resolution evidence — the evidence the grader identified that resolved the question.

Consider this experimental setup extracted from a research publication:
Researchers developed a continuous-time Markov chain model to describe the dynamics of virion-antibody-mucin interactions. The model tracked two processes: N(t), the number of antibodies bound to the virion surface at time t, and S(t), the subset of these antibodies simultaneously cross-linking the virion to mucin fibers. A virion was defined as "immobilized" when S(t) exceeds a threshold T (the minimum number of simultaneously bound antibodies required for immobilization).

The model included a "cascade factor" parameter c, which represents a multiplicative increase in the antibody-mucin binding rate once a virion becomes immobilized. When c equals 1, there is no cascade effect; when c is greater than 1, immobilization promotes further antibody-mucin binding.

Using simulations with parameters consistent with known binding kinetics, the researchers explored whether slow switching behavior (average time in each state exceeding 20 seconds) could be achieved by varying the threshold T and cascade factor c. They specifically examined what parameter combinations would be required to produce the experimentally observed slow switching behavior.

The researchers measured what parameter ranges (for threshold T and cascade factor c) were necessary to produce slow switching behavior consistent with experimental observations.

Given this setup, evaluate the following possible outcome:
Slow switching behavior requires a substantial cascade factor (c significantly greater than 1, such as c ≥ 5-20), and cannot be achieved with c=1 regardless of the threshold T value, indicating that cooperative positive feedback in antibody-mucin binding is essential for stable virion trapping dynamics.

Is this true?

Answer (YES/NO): YES